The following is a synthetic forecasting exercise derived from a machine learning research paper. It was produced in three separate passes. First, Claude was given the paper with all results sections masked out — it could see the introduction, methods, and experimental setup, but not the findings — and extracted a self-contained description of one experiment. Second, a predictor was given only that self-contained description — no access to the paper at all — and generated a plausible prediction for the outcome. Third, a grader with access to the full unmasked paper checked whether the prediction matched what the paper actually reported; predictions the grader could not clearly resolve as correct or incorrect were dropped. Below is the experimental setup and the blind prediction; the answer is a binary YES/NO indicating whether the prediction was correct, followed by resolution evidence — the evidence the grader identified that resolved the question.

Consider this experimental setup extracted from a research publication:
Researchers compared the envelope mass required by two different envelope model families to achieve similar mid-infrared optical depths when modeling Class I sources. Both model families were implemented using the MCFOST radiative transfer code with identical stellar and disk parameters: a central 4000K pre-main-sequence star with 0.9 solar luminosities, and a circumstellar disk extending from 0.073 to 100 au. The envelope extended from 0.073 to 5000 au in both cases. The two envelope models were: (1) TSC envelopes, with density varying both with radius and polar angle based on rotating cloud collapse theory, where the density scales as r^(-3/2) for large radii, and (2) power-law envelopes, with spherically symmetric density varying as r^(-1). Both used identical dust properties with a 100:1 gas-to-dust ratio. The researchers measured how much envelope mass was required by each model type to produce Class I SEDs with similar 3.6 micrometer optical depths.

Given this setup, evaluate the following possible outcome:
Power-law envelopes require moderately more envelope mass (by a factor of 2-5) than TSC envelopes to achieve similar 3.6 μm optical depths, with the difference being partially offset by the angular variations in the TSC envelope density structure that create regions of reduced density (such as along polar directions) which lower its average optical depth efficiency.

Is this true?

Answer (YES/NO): NO